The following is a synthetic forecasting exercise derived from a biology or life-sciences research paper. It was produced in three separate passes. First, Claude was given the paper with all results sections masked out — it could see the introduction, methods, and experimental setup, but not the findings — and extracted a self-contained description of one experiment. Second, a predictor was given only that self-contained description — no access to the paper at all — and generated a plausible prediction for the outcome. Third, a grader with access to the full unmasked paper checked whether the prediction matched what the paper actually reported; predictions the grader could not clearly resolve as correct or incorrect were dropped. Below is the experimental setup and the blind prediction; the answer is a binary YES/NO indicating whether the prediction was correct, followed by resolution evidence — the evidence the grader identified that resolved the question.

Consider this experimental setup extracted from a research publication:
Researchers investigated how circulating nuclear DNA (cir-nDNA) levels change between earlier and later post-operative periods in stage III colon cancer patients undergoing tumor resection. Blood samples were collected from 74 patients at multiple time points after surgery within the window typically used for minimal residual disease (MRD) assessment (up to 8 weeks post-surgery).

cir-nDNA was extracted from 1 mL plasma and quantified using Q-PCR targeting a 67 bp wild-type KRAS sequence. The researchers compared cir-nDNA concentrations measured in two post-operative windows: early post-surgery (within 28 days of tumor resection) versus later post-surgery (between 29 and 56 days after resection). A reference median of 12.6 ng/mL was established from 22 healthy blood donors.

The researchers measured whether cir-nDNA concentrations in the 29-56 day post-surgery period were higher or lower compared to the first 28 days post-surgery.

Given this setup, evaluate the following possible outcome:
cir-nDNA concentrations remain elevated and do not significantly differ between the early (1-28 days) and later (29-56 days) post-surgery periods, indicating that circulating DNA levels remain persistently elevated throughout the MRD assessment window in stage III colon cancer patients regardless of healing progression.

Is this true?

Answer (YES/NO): NO